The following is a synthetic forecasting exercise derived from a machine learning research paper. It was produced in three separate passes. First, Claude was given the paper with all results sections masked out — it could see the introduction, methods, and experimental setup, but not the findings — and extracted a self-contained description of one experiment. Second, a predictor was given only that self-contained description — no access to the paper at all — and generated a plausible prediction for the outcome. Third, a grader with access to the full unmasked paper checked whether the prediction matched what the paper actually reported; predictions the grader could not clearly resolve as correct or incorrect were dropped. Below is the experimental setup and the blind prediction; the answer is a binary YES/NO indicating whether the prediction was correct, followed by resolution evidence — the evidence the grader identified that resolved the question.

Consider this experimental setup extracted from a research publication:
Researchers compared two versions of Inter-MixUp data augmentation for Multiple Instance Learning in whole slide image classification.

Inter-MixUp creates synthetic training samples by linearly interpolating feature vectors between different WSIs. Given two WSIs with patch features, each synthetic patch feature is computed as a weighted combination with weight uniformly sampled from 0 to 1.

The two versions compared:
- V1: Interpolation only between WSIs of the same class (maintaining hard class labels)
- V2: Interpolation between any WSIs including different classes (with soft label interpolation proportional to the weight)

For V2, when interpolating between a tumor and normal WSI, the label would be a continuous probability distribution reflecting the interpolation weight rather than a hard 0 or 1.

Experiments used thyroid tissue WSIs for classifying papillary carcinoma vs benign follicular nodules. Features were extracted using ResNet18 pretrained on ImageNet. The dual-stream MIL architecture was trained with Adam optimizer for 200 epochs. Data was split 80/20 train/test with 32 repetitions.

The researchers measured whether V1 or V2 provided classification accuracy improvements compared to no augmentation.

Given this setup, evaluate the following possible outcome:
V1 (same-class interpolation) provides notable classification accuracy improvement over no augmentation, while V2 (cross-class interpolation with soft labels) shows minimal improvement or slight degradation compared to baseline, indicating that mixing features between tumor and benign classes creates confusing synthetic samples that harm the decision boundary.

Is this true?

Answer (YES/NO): NO